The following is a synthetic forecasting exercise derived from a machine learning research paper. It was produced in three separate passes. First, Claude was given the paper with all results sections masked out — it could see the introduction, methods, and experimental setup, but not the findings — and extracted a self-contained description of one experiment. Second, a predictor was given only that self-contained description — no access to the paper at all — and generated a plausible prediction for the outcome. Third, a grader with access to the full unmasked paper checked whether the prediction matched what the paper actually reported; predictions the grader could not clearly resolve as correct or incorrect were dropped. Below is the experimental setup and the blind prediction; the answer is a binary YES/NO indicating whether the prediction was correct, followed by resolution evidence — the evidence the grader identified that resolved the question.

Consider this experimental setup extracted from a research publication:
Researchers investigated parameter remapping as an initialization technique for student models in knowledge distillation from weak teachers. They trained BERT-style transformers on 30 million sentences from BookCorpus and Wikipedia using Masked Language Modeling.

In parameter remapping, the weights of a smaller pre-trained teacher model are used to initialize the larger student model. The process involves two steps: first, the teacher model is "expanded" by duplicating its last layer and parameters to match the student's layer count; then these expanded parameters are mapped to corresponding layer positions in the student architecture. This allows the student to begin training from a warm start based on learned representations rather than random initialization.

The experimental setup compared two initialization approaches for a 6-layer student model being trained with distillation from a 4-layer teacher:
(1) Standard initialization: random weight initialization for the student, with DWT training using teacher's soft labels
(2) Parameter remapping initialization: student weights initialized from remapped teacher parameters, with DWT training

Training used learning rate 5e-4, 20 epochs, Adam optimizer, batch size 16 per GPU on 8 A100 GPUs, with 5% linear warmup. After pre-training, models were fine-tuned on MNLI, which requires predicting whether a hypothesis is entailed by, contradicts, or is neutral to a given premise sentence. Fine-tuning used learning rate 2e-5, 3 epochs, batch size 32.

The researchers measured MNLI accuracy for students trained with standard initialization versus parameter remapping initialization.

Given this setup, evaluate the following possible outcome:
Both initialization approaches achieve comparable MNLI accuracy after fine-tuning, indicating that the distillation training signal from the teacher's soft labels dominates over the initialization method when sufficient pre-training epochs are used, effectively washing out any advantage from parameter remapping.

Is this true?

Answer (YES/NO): NO